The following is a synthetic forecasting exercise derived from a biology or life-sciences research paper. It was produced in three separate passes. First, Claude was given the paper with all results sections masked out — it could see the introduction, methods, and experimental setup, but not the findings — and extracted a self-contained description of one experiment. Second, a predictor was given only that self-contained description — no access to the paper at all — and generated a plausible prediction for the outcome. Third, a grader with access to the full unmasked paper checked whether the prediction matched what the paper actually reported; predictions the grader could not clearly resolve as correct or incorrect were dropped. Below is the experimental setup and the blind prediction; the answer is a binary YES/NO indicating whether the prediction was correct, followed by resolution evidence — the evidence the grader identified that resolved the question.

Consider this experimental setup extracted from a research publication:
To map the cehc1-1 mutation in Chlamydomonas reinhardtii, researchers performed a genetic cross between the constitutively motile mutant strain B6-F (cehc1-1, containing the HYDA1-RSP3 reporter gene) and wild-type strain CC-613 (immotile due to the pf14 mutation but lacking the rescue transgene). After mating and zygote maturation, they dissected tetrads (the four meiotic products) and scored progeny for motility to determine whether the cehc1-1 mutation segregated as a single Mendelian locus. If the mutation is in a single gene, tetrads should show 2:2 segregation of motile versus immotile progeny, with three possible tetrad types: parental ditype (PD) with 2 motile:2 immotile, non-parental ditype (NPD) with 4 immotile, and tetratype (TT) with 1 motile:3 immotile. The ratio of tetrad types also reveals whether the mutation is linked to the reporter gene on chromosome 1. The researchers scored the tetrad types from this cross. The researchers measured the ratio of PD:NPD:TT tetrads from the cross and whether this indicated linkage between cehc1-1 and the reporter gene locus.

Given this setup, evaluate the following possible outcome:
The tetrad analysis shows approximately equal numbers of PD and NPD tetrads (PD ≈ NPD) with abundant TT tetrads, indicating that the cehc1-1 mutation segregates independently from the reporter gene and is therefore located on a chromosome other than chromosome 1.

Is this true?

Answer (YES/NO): NO